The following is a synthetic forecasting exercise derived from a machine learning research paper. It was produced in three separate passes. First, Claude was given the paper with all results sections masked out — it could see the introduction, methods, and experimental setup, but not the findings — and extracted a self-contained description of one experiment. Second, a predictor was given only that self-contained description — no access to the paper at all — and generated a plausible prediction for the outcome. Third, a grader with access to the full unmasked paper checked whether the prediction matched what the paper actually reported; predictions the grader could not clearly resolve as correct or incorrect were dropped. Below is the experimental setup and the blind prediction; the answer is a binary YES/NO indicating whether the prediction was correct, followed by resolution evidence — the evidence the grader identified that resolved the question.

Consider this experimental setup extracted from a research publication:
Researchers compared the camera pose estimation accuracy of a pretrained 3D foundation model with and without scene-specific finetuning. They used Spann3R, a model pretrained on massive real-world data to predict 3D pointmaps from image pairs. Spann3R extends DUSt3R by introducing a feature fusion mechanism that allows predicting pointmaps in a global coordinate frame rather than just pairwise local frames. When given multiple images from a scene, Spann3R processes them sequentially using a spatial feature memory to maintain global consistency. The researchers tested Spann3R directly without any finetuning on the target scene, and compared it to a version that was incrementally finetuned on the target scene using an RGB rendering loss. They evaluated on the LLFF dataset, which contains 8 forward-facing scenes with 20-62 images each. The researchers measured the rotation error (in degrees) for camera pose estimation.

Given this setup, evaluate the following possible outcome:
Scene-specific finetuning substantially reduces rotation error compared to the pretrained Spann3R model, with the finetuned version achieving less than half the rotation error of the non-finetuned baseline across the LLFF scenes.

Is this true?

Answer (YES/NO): YES